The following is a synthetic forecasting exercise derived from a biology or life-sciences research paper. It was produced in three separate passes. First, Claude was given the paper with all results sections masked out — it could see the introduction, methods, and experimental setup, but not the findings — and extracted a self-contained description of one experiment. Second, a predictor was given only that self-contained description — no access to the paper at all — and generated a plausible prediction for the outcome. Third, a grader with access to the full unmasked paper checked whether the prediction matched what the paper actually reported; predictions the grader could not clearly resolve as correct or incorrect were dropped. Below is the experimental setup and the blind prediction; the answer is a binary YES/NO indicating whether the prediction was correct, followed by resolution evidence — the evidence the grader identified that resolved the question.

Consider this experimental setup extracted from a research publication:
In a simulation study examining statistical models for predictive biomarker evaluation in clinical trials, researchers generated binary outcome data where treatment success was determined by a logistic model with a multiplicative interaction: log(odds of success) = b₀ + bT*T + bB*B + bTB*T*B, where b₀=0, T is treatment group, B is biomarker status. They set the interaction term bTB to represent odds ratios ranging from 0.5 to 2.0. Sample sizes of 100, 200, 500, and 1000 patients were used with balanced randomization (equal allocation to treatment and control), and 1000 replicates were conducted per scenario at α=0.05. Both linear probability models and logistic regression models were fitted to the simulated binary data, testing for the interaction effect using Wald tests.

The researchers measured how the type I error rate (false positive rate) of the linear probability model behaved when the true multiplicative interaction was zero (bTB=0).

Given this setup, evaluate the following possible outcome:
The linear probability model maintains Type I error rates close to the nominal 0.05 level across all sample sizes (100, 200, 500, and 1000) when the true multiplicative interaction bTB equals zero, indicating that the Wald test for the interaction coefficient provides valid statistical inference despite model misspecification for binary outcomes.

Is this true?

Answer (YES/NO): YES